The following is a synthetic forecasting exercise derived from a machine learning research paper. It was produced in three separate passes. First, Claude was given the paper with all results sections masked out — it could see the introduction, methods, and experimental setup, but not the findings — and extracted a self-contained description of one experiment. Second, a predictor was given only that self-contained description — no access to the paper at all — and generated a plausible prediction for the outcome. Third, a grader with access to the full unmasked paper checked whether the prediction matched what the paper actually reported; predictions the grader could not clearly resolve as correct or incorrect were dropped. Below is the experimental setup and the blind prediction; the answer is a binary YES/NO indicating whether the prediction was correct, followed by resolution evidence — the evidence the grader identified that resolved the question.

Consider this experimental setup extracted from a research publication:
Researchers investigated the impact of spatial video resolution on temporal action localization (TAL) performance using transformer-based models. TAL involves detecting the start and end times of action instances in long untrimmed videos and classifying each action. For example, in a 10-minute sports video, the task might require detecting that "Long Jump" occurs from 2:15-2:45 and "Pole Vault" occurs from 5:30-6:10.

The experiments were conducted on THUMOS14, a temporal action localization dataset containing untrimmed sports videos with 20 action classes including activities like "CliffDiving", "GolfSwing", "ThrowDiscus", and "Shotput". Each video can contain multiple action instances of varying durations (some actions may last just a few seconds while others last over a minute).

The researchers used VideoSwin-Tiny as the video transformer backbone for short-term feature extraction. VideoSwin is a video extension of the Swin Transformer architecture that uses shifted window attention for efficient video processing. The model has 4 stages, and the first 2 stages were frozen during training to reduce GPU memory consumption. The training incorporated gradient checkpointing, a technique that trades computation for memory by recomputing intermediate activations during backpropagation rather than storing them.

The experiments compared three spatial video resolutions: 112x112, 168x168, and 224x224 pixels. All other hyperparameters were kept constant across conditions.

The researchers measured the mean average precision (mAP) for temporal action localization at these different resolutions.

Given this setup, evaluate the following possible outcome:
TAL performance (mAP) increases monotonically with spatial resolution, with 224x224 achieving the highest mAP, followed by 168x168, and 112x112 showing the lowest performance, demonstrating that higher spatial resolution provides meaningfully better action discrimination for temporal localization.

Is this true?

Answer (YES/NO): NO